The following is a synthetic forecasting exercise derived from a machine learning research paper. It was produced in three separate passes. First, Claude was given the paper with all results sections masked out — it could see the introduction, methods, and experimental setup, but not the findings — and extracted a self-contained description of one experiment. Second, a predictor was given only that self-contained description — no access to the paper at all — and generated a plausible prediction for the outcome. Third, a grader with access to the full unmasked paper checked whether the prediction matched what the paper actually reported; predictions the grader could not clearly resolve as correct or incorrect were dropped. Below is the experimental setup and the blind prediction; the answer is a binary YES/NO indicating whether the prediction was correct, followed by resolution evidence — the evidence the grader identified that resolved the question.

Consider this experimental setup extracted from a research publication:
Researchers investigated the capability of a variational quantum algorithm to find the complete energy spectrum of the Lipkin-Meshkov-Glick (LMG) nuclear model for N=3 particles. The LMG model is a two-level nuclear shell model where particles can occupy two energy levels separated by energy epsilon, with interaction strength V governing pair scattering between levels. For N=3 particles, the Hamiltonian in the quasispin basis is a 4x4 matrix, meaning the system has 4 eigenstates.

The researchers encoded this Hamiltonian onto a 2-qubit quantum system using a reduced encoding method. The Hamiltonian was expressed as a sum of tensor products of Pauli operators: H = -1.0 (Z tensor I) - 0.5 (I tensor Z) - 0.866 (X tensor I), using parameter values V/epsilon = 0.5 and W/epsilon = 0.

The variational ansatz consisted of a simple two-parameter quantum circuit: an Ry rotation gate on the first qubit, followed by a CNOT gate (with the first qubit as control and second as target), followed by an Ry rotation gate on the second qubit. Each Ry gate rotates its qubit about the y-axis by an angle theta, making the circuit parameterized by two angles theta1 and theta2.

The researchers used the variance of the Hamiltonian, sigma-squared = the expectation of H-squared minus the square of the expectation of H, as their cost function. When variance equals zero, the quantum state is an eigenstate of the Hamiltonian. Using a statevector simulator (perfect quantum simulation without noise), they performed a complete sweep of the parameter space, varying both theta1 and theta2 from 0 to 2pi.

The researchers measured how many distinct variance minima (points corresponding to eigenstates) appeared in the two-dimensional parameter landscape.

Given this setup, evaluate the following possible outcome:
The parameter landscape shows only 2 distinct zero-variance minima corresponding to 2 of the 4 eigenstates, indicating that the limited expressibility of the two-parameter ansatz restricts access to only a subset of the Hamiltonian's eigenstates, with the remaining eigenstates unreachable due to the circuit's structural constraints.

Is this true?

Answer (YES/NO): NO